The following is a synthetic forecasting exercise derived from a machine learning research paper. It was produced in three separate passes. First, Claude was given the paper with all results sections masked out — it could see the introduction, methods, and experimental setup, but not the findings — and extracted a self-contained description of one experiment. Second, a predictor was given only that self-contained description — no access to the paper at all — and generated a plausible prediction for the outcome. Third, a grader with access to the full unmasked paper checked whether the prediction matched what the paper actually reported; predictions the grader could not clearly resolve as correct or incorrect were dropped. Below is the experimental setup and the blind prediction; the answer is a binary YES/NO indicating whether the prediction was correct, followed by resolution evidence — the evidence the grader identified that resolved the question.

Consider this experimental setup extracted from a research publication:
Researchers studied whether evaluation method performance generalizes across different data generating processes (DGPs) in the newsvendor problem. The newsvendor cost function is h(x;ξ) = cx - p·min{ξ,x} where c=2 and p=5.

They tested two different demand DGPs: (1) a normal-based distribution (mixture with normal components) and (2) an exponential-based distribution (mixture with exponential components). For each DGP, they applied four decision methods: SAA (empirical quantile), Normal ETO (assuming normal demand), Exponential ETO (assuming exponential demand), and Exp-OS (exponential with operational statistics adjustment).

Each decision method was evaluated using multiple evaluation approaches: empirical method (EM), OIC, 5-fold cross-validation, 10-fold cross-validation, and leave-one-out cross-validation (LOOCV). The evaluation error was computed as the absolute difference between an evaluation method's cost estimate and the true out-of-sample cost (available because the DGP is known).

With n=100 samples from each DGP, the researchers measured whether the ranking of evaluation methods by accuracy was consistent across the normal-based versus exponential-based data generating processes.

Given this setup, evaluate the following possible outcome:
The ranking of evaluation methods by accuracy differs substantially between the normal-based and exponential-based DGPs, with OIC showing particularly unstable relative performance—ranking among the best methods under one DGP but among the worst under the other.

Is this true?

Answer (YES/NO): NO